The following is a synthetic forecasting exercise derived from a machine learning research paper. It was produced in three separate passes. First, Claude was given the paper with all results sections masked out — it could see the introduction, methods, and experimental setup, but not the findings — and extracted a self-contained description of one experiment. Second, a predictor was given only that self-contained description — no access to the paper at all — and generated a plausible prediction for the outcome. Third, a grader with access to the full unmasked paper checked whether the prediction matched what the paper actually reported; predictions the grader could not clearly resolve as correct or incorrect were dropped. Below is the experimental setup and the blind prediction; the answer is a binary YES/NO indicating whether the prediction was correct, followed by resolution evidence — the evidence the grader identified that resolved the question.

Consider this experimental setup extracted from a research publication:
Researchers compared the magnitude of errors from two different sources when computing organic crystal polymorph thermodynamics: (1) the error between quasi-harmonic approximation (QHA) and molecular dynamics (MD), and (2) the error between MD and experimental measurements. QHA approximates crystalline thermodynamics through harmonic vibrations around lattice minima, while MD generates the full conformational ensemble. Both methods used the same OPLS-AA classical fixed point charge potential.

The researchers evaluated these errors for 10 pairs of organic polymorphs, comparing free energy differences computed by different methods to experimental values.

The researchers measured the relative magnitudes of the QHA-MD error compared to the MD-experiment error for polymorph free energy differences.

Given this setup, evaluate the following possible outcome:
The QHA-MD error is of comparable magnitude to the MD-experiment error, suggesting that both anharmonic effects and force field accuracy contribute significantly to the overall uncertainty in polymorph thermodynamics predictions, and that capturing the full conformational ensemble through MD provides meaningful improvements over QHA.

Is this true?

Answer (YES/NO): NO